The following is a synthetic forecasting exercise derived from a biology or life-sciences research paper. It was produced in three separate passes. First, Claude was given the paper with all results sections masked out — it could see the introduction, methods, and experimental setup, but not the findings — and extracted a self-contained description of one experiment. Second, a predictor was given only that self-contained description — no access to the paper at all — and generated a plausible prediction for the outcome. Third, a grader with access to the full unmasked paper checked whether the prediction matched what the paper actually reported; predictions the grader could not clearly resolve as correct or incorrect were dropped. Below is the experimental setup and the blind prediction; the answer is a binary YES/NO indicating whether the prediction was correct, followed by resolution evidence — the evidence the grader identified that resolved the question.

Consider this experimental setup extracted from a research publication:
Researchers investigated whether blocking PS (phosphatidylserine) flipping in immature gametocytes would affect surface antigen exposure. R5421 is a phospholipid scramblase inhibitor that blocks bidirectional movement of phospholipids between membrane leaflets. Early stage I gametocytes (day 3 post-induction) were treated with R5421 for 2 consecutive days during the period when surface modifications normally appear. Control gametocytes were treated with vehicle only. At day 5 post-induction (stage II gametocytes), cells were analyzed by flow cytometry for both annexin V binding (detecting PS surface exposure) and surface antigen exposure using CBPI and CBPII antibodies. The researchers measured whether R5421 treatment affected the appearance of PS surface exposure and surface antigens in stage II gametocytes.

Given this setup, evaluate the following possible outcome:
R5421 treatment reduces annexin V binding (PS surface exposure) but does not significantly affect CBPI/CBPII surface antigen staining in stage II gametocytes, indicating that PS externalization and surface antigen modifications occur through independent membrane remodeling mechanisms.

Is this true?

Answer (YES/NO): NO